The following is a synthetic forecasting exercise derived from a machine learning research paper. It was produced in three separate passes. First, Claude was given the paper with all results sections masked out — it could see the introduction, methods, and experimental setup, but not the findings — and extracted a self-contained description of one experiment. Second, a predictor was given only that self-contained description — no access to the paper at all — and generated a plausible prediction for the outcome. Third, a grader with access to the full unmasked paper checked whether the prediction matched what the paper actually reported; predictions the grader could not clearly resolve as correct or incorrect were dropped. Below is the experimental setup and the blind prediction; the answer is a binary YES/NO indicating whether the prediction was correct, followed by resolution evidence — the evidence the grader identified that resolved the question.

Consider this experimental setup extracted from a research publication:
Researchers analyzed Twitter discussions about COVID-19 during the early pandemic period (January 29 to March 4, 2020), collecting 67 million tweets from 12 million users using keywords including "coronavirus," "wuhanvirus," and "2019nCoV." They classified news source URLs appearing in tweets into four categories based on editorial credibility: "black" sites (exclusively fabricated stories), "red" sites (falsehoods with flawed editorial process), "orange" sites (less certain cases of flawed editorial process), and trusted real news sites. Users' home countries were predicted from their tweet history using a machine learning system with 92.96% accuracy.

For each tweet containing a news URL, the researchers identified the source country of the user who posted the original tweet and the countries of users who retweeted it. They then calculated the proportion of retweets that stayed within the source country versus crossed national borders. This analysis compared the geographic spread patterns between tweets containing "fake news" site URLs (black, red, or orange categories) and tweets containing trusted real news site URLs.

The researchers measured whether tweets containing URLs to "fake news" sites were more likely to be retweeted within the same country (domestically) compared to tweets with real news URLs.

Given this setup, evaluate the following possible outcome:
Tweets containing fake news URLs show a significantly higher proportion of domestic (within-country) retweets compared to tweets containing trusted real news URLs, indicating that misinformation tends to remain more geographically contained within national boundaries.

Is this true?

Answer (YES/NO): YES